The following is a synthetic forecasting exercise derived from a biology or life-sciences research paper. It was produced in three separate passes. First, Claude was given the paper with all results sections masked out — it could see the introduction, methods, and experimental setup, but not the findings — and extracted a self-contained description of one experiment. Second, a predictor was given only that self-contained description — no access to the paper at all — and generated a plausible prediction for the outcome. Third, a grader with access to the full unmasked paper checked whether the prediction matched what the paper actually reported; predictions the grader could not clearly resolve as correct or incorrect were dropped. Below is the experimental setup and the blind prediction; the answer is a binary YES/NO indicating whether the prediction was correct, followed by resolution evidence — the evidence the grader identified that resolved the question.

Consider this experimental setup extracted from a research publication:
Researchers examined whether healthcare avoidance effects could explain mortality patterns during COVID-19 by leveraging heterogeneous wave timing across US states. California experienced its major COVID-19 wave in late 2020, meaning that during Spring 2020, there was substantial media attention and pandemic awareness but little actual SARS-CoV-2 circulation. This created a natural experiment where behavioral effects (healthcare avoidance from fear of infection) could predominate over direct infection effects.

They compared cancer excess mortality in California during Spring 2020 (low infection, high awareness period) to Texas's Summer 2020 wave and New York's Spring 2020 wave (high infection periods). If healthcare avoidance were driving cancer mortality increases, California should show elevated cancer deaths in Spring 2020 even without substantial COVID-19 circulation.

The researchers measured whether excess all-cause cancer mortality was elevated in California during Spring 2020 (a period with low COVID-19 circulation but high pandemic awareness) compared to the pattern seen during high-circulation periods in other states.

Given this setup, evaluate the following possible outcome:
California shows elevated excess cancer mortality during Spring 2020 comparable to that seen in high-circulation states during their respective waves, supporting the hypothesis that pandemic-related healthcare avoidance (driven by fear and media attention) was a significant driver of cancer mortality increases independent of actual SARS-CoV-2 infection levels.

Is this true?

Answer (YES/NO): NO